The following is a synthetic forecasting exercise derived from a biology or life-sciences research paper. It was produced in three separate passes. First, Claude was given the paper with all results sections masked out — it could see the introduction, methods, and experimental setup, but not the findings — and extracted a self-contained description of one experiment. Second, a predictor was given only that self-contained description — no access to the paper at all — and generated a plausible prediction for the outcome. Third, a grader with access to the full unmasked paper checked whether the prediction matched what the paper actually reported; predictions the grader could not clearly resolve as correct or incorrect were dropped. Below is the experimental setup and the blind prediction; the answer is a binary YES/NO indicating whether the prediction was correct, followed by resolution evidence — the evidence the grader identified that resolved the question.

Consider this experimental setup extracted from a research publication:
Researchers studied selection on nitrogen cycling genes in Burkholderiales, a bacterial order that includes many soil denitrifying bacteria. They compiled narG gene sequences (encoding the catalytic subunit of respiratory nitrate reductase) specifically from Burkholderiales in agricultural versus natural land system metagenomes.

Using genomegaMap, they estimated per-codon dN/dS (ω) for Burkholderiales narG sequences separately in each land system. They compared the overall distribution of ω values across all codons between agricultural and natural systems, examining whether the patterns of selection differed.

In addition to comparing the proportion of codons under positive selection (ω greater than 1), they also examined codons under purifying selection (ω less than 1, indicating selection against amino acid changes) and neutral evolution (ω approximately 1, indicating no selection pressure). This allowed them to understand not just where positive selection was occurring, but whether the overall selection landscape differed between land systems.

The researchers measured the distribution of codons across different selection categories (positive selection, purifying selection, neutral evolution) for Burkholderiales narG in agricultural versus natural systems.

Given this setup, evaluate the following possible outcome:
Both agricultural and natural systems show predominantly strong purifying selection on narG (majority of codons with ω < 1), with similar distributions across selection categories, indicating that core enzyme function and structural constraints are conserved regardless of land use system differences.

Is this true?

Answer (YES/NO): NO